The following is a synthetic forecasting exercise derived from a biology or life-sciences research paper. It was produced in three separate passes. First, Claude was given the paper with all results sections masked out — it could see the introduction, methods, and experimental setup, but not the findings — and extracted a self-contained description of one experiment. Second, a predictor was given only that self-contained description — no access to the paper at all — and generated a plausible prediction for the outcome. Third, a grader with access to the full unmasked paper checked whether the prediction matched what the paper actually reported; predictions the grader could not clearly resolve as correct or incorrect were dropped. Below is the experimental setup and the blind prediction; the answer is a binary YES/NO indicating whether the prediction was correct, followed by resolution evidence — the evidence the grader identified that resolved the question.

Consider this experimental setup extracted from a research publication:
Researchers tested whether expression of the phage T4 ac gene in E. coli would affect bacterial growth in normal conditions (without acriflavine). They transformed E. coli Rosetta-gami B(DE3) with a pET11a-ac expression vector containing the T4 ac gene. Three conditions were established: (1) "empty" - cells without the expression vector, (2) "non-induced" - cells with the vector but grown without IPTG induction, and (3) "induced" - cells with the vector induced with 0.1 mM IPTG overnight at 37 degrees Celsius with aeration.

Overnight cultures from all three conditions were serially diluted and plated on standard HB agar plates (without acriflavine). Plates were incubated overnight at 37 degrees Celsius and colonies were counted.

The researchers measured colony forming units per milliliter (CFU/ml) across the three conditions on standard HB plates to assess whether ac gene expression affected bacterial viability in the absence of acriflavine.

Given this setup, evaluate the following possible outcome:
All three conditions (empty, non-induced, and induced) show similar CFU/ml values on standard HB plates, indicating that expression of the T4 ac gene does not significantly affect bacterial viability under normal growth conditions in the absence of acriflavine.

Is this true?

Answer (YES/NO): YES